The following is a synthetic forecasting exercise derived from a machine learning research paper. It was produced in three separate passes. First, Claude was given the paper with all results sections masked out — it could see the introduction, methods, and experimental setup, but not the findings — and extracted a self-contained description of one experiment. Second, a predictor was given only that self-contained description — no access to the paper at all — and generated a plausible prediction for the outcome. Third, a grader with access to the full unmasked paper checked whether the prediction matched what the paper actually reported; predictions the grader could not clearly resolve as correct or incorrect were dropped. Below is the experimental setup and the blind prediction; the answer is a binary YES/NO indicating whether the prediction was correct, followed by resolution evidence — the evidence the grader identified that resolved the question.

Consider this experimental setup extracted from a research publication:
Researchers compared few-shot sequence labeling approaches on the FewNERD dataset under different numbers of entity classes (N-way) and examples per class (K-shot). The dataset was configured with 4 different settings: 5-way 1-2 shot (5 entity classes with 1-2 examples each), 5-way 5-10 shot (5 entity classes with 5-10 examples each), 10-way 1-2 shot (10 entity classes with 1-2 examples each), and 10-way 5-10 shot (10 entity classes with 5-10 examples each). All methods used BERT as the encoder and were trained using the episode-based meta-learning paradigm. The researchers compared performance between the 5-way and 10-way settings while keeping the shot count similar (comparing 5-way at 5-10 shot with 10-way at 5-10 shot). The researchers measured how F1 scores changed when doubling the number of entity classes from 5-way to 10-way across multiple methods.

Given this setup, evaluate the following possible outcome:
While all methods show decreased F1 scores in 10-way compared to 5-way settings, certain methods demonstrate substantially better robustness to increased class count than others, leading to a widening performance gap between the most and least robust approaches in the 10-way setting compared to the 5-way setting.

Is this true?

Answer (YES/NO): YES